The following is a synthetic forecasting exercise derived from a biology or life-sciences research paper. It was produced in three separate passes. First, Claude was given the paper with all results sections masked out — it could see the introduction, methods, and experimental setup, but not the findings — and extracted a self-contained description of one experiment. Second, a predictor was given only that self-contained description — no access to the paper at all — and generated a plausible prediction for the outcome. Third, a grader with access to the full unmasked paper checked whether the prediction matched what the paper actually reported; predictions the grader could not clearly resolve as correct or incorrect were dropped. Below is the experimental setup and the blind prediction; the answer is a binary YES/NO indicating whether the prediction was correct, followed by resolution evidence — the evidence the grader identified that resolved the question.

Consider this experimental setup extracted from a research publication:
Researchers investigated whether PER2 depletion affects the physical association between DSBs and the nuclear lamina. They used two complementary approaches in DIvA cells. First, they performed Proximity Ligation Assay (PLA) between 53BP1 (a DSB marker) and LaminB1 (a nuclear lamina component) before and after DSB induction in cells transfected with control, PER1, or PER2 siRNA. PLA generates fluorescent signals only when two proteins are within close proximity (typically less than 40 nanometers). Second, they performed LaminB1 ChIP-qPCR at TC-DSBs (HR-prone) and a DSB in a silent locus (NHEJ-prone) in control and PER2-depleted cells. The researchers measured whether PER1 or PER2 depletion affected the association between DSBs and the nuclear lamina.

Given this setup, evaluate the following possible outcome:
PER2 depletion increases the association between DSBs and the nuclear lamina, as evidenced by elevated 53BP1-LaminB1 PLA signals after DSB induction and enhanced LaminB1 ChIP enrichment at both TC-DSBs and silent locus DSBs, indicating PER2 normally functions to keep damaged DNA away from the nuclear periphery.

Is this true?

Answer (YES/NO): NO